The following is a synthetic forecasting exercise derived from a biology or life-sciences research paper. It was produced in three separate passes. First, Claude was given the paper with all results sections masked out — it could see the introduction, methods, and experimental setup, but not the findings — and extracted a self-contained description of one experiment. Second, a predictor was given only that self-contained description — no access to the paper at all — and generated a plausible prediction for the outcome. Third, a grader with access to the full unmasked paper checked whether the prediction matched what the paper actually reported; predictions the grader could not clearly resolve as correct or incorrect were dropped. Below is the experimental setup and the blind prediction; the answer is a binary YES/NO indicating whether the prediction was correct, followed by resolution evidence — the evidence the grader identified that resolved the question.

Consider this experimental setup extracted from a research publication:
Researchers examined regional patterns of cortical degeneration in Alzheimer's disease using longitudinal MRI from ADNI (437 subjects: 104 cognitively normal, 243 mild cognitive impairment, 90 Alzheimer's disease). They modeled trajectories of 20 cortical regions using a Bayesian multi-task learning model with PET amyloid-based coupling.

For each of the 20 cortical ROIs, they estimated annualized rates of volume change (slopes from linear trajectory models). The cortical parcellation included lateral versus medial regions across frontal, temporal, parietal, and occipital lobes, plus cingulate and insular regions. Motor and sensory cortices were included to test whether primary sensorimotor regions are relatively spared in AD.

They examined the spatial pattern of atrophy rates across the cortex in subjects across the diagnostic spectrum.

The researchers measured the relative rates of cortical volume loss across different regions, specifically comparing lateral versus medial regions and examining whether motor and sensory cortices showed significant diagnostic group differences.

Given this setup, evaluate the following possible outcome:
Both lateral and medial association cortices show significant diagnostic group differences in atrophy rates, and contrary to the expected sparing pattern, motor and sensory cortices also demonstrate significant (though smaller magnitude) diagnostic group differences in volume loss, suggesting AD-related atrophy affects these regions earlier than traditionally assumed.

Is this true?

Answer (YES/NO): NO